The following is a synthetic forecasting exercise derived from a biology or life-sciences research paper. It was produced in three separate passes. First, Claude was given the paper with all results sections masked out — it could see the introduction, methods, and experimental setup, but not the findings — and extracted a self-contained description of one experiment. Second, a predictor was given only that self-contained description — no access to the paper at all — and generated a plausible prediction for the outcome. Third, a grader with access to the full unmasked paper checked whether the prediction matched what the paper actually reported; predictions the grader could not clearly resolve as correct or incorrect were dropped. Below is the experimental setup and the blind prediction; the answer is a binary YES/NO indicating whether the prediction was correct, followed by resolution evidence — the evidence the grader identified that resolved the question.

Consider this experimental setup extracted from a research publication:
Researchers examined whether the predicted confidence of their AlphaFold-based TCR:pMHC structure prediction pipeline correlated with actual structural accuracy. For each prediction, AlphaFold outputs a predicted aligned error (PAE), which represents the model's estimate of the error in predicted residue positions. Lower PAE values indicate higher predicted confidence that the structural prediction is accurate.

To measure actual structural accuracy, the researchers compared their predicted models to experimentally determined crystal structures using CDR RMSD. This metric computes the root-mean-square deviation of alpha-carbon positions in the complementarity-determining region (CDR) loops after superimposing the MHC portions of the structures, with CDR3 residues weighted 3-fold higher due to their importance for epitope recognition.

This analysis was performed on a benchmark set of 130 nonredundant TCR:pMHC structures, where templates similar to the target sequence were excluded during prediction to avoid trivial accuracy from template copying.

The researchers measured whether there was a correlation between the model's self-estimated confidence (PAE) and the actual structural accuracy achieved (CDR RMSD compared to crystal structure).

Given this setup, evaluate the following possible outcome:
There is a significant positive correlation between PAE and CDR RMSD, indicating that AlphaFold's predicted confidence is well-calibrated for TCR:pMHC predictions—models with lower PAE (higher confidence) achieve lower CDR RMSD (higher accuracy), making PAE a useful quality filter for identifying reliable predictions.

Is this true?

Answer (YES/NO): YES